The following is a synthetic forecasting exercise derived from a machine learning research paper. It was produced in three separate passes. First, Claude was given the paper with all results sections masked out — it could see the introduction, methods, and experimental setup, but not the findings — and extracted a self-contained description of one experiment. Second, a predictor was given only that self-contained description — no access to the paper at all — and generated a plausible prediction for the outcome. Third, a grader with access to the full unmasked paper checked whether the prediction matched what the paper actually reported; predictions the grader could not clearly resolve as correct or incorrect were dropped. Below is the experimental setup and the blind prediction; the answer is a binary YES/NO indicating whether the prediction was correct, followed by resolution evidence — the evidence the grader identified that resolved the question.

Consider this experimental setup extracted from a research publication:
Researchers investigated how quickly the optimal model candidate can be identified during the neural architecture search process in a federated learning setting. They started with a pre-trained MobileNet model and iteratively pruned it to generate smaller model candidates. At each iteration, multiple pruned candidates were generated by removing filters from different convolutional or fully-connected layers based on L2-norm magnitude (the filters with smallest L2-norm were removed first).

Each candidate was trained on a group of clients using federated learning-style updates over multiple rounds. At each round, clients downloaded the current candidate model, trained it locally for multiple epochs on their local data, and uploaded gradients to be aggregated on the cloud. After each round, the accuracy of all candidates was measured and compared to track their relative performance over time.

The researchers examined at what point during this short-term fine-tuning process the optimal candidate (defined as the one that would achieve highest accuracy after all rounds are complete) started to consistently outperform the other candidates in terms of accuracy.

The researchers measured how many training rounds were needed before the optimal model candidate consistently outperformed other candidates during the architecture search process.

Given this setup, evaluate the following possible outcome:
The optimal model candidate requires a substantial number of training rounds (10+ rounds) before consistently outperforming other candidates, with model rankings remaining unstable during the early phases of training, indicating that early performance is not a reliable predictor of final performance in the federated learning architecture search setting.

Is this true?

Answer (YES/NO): NO